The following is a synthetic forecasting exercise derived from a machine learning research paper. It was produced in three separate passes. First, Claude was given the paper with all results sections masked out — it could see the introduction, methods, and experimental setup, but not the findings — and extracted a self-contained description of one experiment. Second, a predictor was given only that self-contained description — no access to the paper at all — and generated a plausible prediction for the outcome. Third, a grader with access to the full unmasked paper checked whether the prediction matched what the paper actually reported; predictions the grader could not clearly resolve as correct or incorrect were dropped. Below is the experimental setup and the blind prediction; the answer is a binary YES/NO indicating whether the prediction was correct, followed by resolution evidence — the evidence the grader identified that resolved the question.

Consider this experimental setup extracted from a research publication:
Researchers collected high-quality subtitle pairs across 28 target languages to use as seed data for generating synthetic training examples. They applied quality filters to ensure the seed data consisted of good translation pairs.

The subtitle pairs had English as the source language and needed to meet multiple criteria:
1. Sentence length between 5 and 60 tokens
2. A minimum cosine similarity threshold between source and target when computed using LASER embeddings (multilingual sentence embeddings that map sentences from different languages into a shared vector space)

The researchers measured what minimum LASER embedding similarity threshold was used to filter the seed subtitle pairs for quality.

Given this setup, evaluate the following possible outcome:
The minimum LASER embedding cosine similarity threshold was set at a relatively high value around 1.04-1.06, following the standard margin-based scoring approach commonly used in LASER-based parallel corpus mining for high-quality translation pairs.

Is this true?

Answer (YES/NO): NO